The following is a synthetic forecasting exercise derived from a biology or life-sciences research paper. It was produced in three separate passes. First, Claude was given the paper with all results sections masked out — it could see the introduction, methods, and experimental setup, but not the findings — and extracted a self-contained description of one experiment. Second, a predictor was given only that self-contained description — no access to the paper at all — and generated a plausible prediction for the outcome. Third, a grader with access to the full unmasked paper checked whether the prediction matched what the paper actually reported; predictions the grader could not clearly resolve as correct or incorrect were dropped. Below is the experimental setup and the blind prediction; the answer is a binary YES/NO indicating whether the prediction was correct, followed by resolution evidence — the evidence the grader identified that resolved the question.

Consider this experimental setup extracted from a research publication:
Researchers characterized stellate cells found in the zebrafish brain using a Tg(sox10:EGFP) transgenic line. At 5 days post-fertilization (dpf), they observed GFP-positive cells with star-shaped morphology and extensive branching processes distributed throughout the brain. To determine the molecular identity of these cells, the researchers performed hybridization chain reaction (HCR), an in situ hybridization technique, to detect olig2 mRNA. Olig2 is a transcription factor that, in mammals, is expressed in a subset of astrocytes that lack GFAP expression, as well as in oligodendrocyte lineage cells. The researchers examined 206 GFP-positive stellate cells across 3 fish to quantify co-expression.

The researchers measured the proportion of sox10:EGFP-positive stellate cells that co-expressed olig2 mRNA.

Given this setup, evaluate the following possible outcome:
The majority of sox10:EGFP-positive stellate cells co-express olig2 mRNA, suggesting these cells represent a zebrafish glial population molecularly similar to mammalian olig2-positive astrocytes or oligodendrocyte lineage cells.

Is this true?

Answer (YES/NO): YES